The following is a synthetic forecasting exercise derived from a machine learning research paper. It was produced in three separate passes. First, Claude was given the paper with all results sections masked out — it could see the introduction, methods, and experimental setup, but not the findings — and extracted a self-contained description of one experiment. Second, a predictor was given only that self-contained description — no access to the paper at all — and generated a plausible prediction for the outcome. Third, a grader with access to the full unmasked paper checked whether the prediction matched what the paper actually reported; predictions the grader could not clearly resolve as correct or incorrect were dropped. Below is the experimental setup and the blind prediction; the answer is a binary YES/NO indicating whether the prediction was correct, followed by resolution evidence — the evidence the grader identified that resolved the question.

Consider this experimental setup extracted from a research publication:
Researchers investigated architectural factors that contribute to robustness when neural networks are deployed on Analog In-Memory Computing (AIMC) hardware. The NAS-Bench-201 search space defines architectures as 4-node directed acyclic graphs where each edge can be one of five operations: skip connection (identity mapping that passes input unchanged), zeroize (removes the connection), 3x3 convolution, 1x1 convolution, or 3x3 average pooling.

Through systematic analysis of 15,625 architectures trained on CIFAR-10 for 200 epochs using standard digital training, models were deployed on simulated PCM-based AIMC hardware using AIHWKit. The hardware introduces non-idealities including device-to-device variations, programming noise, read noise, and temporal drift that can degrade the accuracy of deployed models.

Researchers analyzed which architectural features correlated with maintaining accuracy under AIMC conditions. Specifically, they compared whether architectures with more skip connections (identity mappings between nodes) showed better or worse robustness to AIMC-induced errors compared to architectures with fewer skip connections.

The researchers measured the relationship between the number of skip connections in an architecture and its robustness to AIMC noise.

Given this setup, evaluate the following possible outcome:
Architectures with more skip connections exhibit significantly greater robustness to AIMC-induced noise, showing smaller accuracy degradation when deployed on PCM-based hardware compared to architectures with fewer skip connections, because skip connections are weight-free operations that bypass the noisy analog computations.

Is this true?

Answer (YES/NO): NO